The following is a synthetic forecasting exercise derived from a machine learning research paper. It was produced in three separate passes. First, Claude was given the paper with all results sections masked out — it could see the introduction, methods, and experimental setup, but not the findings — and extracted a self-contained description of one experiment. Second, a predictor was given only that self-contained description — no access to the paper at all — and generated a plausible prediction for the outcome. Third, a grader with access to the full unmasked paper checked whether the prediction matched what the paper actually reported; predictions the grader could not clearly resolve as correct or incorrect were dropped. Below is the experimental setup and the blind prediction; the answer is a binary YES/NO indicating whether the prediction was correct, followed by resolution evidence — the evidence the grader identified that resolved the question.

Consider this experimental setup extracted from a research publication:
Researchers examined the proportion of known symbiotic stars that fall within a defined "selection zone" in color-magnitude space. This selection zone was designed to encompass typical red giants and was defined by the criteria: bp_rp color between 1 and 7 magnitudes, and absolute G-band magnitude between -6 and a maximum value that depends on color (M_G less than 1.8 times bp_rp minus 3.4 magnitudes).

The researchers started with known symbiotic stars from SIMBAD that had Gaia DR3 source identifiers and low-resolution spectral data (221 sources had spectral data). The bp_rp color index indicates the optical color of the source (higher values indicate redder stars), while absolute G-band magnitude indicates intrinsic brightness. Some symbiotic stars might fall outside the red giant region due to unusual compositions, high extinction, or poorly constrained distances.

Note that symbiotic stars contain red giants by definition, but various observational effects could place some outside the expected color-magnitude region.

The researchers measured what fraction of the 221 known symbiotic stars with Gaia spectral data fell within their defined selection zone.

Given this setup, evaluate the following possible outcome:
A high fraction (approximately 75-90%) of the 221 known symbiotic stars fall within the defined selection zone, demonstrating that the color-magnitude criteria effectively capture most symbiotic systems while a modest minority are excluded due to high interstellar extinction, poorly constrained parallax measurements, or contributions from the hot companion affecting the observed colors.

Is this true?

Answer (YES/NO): YES